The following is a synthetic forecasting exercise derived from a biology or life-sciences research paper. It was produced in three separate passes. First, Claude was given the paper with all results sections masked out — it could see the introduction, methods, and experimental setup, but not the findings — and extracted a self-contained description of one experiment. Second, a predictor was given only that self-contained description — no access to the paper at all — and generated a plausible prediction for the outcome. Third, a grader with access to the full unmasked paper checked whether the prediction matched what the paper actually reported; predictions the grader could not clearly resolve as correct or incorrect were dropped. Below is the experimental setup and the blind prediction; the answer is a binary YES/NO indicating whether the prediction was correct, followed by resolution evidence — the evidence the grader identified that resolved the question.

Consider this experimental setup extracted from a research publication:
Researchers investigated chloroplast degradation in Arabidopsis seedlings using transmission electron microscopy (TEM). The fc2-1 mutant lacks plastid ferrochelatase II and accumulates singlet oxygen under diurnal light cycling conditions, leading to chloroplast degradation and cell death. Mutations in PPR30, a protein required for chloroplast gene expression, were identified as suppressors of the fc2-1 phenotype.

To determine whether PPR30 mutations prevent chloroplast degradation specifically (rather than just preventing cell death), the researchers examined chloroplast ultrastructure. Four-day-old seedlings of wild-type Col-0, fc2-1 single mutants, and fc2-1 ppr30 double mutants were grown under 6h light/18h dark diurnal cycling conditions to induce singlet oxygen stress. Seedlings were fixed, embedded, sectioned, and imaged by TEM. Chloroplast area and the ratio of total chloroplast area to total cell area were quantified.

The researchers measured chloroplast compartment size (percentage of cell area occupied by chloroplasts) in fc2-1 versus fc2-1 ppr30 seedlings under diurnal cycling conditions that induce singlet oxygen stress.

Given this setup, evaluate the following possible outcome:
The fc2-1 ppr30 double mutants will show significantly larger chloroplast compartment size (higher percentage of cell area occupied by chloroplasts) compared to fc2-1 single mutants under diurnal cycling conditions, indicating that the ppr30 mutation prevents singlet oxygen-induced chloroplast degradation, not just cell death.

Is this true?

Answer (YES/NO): YES